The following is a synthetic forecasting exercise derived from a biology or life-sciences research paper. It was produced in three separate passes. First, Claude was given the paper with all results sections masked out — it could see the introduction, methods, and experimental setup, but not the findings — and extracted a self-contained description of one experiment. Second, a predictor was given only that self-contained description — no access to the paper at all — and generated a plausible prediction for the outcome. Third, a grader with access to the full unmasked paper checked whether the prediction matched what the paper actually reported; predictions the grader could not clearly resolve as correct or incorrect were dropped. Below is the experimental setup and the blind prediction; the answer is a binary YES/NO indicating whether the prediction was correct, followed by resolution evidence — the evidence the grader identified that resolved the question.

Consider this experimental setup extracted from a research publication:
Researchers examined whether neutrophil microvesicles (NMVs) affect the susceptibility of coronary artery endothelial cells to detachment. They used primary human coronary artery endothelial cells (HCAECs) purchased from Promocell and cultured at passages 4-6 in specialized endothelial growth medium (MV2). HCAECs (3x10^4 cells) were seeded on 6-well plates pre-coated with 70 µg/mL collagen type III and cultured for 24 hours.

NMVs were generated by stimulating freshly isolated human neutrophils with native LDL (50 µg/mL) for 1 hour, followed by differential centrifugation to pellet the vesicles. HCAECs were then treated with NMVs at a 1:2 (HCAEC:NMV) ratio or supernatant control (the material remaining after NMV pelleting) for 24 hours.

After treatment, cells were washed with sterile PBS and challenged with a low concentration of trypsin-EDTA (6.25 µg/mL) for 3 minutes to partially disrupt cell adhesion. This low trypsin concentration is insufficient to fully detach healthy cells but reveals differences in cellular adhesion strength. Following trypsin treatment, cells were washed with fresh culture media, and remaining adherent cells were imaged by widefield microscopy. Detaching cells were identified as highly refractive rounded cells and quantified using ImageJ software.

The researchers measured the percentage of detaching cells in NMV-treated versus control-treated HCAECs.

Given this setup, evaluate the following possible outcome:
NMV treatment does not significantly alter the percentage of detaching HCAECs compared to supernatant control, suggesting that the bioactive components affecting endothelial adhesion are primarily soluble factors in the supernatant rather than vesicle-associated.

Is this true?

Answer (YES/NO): NO